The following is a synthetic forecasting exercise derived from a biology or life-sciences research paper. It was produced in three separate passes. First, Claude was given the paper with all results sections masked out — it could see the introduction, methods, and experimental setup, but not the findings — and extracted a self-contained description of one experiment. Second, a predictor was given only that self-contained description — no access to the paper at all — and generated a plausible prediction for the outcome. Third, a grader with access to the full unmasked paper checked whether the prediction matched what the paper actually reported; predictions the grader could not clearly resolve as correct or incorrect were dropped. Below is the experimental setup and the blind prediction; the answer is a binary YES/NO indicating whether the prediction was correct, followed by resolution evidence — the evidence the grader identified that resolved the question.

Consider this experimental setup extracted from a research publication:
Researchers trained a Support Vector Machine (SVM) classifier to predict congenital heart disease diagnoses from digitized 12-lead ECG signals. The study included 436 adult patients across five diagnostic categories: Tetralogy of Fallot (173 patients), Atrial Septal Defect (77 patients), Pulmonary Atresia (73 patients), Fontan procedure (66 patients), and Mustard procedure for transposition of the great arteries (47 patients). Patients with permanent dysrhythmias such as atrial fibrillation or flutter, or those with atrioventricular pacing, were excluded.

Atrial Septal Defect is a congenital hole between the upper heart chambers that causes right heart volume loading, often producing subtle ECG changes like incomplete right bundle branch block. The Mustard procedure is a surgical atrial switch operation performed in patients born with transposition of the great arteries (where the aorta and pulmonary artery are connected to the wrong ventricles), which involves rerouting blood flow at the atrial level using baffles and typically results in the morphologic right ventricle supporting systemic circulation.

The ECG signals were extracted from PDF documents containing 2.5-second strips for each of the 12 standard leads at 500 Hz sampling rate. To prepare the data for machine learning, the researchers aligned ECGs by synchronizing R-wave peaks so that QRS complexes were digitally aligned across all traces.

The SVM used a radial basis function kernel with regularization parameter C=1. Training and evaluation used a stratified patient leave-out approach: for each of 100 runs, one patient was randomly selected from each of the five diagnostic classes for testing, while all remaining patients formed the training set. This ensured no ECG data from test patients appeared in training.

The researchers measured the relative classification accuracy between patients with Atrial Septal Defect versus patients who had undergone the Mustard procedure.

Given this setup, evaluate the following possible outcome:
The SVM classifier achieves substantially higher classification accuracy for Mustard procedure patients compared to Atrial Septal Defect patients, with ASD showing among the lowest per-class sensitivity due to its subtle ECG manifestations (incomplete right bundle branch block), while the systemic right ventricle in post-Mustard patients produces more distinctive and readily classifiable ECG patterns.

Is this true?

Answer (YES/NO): NO